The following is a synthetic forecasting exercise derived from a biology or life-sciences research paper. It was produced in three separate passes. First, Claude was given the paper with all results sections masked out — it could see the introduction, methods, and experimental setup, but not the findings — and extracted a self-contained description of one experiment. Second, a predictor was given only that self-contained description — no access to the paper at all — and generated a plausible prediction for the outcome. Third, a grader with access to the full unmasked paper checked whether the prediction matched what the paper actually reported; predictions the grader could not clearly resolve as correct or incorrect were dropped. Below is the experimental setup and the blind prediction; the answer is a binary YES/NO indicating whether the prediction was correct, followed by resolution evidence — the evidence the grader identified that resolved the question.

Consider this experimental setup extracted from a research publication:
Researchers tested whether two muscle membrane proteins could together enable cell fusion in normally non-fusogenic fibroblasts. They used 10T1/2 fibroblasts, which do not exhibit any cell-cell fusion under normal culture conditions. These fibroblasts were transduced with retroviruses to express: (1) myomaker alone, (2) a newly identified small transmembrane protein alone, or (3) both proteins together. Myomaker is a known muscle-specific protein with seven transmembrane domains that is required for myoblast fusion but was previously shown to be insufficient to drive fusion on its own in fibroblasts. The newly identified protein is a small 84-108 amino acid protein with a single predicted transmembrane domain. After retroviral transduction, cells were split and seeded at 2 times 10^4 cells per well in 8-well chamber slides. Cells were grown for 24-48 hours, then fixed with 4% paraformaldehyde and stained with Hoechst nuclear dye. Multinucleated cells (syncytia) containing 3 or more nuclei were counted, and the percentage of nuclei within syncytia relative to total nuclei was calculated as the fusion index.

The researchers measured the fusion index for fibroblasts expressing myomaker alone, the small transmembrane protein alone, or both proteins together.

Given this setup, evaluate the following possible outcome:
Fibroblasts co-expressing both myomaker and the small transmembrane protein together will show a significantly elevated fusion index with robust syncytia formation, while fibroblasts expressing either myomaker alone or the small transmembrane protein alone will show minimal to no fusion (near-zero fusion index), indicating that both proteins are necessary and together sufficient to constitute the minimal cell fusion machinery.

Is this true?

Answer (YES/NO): YES